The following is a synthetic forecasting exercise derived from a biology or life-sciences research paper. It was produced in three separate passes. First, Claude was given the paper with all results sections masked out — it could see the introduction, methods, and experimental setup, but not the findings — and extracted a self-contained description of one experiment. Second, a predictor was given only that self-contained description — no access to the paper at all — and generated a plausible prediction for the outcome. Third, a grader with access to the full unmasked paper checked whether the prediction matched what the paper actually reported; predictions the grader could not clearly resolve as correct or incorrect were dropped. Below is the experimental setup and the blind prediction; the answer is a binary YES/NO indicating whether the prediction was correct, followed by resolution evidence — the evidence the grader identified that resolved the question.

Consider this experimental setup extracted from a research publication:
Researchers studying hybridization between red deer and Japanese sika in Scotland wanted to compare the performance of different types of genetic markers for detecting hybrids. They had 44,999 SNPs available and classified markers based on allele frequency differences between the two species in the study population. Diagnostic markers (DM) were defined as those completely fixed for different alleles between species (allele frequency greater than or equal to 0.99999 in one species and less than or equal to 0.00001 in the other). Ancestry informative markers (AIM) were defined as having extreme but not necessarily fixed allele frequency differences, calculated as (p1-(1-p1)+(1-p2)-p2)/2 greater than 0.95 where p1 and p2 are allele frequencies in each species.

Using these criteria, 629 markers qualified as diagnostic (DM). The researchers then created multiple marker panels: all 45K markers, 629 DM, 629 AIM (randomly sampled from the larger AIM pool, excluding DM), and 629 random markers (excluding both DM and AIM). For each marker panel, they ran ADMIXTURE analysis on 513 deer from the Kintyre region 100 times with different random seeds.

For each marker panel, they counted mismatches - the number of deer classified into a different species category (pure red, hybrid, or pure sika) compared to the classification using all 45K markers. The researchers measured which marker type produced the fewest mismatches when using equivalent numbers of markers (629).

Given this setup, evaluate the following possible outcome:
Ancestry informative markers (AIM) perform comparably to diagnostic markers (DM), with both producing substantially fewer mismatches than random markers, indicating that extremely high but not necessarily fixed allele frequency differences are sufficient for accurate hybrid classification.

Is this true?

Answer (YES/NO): NO